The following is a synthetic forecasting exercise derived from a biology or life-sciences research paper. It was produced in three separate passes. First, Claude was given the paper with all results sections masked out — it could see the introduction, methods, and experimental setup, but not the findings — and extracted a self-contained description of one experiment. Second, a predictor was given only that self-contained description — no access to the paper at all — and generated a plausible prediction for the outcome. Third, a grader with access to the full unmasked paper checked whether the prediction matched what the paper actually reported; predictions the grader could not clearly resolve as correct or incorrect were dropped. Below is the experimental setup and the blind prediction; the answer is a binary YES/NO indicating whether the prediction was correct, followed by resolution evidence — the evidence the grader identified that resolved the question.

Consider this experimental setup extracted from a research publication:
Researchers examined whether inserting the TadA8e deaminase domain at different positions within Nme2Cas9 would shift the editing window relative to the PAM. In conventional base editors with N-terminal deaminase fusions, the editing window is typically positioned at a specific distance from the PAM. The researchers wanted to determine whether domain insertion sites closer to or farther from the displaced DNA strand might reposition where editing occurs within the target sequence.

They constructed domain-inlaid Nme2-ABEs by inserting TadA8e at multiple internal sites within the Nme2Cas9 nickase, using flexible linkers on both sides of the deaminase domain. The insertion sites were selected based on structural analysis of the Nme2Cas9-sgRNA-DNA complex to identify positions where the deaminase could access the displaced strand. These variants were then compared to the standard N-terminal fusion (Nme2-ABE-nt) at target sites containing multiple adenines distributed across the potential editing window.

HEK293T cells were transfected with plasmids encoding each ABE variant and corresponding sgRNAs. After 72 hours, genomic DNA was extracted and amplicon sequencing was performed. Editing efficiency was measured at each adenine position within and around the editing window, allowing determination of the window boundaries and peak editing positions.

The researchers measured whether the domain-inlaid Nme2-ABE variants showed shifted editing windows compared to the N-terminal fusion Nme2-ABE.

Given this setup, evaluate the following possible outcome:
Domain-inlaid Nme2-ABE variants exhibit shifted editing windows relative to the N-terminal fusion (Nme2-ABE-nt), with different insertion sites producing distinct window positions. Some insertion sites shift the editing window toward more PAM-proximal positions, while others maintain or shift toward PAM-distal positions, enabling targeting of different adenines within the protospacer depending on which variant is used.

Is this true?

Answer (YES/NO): YES